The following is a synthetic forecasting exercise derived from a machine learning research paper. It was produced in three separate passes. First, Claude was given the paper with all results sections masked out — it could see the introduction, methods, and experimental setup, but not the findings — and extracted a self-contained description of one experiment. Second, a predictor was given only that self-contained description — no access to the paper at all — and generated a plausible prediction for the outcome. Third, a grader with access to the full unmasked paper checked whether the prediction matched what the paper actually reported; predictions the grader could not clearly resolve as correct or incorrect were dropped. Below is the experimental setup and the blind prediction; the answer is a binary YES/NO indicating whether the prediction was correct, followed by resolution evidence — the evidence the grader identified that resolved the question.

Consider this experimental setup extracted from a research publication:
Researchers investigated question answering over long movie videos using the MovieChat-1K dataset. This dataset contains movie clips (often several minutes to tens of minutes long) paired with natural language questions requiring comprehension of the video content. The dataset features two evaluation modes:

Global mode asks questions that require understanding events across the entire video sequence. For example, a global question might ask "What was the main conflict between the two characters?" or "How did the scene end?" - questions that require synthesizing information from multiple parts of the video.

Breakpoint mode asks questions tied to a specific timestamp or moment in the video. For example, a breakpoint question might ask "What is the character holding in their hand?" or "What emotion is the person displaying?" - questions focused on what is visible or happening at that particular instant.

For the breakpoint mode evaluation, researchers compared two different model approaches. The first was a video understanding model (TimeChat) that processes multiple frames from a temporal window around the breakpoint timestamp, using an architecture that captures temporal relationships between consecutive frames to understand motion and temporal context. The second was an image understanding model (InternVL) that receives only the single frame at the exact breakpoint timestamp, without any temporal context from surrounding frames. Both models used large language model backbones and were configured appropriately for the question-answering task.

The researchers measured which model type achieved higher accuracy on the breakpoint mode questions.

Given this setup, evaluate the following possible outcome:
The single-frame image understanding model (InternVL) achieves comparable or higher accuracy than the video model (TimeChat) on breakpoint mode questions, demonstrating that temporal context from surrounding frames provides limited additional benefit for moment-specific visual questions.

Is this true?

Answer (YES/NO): YES